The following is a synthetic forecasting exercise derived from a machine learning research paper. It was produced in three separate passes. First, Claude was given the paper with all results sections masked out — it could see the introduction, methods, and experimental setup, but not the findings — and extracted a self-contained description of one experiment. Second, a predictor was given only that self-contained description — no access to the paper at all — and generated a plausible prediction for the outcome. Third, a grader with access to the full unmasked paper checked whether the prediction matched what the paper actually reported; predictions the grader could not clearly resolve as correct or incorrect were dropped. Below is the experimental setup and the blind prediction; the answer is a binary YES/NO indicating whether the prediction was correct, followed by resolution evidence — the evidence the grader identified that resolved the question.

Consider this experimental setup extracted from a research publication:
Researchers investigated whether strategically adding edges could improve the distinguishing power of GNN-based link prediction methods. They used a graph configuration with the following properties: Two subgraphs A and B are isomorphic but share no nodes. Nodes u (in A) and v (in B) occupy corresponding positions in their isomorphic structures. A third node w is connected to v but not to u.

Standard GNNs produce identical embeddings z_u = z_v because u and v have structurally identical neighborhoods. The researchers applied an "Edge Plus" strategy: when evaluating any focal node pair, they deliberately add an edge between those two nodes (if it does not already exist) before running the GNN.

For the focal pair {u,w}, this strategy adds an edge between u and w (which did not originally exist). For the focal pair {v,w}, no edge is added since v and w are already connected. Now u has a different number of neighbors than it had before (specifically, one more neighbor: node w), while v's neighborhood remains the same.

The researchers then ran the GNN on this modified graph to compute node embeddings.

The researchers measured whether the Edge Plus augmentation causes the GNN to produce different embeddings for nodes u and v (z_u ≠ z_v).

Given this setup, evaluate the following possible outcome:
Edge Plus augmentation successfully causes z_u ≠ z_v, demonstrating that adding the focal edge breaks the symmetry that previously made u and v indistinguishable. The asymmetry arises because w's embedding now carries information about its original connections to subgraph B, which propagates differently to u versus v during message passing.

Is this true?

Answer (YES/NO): NO